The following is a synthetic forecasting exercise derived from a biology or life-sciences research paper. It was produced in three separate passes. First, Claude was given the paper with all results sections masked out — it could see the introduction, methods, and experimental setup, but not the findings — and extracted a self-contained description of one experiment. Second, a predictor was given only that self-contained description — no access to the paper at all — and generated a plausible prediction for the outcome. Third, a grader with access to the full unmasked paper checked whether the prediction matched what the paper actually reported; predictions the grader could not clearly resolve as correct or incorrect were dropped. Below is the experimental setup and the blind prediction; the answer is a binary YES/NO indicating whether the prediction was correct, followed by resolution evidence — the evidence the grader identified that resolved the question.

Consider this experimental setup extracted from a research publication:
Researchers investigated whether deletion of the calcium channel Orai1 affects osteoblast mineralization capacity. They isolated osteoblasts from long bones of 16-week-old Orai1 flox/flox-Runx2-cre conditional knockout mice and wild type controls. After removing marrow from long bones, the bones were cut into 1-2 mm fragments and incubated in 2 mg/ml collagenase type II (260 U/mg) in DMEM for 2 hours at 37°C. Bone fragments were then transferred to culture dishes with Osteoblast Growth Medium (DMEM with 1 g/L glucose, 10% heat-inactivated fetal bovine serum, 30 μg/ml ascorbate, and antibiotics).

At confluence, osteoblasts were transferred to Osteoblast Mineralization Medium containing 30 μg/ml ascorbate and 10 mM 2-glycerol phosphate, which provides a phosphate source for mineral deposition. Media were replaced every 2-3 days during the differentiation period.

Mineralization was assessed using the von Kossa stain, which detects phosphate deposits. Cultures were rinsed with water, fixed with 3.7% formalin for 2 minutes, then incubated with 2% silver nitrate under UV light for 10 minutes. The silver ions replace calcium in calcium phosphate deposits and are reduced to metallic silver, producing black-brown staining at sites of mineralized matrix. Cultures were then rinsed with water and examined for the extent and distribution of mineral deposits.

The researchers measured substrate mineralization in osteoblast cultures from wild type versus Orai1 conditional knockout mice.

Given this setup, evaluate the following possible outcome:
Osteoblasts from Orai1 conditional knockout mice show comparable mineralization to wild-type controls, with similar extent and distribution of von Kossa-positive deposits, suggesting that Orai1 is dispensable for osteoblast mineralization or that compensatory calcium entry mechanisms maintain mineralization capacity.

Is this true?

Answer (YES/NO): NO